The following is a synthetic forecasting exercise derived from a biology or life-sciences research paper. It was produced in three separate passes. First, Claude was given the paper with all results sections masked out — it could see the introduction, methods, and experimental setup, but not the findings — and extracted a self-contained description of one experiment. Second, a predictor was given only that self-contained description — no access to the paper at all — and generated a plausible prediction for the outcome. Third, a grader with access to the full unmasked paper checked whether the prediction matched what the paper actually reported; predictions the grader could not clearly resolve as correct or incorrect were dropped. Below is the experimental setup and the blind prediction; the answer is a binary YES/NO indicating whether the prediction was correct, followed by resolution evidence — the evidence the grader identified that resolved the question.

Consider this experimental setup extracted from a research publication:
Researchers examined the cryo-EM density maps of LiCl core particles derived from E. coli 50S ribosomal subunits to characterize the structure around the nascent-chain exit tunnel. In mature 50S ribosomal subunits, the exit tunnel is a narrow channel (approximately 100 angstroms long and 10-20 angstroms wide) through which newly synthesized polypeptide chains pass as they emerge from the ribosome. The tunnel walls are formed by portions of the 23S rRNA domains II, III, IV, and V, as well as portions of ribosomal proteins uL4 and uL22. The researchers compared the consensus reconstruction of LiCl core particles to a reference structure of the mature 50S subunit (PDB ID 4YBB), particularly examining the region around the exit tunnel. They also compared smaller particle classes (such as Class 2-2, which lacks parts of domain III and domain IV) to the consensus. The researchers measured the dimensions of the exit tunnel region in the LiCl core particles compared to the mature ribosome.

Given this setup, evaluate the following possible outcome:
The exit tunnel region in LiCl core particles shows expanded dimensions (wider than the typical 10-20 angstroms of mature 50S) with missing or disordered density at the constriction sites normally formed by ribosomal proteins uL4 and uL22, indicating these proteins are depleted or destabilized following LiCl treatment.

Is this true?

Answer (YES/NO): NO